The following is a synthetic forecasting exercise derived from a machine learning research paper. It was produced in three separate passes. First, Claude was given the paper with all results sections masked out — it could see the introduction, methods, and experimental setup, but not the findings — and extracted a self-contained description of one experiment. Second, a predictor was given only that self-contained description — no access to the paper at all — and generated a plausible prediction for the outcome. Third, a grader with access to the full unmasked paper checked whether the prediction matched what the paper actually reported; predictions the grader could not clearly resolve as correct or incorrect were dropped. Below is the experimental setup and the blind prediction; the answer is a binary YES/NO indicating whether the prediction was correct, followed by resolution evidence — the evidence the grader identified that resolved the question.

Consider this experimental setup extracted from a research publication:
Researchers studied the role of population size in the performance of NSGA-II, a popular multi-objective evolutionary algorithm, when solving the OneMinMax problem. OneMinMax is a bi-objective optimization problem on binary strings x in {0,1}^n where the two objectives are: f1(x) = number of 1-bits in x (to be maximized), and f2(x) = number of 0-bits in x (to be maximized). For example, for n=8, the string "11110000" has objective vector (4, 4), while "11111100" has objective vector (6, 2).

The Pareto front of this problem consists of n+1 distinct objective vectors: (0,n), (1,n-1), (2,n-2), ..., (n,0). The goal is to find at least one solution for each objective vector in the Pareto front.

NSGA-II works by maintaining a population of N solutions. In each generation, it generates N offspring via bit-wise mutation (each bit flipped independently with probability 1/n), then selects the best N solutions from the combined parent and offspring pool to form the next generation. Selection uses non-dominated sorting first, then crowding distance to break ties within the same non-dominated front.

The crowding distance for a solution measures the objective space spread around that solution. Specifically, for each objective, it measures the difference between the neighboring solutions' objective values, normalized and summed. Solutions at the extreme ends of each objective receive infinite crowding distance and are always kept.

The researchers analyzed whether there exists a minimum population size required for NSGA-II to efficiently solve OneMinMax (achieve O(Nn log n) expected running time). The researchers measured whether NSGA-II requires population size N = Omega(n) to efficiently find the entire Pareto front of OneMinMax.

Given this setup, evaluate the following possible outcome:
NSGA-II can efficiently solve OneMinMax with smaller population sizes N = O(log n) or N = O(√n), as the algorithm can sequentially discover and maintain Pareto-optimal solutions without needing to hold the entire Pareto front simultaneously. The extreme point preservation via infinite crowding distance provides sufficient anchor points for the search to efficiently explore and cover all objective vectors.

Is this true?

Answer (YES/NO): NO